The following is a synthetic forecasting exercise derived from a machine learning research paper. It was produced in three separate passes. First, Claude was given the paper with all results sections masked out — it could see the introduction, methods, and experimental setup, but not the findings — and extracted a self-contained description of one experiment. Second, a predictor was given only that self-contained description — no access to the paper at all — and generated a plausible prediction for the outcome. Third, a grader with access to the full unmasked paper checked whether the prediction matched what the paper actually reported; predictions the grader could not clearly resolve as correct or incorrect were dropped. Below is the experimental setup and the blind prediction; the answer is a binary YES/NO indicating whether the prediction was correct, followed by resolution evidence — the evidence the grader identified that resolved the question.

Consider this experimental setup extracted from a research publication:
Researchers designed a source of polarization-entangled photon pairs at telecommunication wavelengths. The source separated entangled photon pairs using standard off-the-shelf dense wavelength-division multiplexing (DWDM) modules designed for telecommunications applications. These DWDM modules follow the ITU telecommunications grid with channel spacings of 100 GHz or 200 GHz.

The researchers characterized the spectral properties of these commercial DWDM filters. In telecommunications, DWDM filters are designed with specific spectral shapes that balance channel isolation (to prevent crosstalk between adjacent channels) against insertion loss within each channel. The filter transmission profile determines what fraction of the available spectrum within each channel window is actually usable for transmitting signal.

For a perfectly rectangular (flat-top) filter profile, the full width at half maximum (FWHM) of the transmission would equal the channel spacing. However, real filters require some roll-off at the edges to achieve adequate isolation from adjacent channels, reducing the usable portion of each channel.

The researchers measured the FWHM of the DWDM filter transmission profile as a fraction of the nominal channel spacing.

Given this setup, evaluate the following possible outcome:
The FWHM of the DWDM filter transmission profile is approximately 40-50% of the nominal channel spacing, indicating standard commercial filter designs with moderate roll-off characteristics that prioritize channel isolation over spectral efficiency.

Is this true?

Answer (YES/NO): NO